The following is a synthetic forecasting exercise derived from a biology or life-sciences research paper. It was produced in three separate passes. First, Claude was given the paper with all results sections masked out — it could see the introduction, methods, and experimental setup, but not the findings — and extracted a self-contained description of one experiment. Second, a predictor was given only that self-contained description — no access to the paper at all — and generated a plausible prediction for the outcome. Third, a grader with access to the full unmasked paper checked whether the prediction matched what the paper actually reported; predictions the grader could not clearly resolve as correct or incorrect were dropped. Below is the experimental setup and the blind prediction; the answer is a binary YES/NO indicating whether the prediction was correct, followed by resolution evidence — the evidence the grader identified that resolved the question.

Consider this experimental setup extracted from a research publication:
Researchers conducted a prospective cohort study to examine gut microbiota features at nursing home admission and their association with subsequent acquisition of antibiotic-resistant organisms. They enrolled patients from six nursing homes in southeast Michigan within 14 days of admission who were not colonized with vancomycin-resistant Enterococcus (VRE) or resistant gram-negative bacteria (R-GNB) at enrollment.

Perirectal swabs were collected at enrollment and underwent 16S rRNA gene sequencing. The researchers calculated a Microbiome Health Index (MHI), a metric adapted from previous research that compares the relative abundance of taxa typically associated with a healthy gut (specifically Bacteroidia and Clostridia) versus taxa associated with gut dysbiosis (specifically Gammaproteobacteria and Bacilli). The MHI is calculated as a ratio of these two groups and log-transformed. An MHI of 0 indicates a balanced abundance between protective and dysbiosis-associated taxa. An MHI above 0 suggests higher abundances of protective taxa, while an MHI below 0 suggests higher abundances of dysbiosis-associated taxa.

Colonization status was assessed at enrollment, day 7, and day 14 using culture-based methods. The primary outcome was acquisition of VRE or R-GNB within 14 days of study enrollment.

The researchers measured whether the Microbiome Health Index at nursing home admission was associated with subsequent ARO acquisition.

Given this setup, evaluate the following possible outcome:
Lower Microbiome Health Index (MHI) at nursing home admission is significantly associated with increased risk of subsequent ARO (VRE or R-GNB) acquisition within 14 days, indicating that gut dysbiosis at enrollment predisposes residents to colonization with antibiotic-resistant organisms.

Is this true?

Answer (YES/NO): YES